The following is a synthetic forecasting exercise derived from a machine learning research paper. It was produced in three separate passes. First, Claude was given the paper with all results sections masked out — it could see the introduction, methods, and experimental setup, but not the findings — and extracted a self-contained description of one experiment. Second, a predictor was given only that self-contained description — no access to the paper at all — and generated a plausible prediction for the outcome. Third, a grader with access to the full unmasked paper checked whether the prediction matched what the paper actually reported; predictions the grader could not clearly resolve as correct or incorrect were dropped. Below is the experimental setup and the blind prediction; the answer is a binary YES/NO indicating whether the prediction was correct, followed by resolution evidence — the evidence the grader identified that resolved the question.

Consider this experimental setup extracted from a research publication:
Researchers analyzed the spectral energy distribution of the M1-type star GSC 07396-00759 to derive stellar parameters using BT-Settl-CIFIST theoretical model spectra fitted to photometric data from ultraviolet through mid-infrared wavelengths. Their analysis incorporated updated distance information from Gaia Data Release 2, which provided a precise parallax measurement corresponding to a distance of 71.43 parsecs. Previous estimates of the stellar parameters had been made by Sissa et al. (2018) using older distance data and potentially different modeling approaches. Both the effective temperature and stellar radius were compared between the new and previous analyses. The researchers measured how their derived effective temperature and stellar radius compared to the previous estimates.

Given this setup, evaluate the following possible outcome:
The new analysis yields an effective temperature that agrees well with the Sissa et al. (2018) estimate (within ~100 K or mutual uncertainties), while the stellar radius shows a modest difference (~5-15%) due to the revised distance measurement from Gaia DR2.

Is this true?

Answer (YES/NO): NO